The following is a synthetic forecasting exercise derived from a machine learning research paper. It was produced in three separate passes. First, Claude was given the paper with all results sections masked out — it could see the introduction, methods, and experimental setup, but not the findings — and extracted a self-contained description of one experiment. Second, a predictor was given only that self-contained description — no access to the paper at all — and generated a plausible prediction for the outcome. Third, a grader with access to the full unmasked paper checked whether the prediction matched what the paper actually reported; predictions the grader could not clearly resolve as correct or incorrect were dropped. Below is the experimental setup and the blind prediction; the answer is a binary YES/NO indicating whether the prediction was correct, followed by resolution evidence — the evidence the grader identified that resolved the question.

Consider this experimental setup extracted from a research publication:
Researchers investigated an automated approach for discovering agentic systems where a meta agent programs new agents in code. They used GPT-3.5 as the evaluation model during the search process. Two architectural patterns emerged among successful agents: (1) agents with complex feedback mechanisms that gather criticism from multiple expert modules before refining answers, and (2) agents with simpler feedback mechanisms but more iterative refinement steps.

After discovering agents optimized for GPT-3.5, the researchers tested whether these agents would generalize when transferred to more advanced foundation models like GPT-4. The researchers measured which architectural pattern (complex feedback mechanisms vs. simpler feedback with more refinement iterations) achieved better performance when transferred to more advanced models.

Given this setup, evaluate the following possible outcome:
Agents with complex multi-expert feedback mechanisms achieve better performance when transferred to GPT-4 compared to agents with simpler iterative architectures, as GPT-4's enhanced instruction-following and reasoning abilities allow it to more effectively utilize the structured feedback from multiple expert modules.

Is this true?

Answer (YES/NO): NO